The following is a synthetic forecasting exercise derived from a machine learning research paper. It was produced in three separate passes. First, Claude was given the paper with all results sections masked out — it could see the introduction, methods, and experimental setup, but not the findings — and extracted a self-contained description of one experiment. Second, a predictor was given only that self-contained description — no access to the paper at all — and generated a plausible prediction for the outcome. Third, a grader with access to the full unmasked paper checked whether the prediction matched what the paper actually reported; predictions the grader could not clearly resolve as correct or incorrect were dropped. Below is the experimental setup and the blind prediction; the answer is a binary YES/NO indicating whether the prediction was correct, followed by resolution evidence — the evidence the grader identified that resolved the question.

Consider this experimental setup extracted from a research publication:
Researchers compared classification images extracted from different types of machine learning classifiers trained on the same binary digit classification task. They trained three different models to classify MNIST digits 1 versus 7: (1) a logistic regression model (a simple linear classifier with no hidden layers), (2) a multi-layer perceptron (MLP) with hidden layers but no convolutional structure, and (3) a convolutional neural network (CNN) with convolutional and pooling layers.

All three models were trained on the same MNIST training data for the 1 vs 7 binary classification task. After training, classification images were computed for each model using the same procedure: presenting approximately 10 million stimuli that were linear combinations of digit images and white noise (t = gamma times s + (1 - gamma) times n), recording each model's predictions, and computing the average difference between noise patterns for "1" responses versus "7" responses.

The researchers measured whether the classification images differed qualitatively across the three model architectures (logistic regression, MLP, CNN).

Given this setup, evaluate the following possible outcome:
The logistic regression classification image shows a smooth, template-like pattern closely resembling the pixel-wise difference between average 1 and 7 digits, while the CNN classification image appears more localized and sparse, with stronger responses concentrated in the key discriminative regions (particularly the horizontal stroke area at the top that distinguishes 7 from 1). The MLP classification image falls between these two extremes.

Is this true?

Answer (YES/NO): NO